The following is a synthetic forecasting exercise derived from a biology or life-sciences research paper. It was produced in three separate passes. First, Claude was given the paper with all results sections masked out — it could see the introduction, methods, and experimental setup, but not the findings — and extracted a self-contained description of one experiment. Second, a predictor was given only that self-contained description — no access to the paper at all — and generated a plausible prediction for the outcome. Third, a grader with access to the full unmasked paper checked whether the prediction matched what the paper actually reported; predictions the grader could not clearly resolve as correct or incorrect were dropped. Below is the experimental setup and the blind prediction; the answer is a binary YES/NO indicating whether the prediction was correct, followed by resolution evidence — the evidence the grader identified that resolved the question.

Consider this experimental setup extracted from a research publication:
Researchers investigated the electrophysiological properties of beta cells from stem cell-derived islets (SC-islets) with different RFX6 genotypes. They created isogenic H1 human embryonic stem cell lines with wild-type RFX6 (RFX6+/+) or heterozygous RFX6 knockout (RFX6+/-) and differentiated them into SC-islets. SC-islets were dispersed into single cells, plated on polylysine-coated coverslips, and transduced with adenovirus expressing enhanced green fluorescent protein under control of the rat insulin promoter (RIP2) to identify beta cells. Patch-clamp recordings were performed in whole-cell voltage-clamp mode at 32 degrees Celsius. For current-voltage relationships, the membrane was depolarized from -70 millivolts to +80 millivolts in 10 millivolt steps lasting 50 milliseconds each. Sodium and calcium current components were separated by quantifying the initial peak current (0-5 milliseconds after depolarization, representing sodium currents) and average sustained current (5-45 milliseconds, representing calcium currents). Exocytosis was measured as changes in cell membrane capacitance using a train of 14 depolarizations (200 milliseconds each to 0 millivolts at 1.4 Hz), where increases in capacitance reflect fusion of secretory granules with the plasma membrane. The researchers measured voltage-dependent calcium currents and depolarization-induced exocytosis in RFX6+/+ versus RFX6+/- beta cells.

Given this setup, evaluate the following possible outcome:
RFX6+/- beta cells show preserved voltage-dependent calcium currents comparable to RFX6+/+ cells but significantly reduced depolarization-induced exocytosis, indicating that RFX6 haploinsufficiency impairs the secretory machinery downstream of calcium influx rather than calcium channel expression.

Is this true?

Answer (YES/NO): NO